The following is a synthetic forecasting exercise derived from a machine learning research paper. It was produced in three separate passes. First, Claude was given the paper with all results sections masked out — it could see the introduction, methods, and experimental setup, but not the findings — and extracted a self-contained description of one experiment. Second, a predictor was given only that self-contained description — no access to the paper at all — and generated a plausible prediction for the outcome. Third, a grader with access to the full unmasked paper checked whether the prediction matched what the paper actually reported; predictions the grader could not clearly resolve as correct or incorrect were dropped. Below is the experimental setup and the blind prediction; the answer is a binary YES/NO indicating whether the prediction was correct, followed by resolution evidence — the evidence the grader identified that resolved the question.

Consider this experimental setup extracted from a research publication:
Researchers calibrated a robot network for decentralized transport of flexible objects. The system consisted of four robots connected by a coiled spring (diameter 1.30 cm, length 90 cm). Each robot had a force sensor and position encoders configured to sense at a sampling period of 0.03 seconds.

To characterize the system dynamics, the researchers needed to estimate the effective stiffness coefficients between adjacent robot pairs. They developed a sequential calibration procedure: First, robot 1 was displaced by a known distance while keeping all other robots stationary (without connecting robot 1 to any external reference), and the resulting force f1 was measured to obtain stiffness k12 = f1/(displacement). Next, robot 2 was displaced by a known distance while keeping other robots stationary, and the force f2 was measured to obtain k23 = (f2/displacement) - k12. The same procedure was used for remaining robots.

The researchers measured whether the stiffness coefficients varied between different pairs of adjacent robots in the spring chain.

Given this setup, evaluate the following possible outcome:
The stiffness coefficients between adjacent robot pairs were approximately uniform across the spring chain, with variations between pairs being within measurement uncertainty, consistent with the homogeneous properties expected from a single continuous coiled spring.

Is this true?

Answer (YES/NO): YES